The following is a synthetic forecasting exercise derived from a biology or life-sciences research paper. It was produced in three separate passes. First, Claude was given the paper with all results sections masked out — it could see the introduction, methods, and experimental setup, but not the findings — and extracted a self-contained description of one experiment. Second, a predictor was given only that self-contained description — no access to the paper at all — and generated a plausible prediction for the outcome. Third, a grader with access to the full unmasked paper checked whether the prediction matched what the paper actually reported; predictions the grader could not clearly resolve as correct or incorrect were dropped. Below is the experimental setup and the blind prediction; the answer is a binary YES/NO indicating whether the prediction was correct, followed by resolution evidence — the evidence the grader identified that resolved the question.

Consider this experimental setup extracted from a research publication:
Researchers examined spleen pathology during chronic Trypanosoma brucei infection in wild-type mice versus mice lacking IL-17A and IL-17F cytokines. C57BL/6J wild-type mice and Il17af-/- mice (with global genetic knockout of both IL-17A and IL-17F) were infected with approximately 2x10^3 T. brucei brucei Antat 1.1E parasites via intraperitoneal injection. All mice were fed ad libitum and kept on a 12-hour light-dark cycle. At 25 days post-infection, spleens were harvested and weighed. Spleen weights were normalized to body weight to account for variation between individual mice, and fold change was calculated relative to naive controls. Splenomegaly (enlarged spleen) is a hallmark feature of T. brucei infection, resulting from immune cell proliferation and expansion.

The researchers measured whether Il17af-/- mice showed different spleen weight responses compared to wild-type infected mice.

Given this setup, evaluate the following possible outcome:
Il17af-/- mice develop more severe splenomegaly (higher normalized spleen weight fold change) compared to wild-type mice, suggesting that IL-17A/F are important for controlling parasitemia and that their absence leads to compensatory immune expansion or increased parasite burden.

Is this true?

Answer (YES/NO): YES